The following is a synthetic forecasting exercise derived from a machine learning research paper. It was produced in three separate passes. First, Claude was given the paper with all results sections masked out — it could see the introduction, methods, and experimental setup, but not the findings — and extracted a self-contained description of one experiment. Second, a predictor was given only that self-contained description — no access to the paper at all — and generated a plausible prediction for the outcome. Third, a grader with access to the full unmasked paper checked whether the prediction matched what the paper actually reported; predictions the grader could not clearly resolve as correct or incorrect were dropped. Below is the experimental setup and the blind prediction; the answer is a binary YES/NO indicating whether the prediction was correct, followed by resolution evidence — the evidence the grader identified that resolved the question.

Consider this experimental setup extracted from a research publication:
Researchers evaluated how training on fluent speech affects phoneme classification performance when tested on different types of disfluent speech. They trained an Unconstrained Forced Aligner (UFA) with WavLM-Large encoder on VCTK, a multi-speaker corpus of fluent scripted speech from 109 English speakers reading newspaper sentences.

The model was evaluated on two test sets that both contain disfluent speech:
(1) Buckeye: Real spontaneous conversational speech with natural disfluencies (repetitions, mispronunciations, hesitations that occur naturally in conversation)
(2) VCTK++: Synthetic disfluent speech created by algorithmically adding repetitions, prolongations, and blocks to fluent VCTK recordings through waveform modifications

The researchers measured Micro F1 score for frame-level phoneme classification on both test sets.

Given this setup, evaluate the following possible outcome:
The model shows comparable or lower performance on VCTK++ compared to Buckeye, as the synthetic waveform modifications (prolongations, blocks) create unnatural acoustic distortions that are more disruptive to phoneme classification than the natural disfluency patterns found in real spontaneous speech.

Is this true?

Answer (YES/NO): NO